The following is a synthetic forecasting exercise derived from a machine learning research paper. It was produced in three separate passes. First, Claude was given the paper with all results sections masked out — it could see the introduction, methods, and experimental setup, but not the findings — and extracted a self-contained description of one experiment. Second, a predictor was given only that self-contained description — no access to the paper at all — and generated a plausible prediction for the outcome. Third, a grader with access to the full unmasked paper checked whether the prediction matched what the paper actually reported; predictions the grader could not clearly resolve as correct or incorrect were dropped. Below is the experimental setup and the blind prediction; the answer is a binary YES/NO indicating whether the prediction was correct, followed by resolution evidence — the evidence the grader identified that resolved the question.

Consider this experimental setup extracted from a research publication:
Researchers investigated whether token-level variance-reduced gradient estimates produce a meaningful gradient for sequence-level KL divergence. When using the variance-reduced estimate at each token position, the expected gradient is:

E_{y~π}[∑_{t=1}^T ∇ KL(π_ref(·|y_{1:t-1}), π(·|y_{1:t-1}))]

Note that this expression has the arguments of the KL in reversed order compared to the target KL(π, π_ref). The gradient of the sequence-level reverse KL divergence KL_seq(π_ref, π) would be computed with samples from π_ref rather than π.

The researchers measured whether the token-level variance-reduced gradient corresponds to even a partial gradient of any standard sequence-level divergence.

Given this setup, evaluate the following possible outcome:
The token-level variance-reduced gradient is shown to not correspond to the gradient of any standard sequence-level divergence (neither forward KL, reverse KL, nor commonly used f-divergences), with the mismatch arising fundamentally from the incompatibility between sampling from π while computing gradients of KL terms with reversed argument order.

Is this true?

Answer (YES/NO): YES